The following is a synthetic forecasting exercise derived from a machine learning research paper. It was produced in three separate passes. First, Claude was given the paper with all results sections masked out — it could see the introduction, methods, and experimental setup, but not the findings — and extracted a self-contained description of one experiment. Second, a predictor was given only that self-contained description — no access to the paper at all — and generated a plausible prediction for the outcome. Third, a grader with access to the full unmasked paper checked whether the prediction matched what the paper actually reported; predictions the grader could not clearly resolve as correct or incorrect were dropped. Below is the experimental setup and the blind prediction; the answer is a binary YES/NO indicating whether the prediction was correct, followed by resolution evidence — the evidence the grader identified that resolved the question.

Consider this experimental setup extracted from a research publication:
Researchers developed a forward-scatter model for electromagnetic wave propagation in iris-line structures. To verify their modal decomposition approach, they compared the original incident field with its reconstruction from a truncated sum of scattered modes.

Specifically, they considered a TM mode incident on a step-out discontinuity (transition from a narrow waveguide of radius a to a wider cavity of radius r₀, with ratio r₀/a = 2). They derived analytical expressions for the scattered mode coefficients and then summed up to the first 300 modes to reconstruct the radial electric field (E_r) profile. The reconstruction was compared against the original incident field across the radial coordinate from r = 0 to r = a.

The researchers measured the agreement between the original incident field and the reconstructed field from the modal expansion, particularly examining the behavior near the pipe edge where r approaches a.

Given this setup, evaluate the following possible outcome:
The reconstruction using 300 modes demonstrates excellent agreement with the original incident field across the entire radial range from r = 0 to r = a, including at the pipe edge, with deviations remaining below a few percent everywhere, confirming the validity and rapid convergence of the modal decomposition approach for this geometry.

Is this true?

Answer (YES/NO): NO